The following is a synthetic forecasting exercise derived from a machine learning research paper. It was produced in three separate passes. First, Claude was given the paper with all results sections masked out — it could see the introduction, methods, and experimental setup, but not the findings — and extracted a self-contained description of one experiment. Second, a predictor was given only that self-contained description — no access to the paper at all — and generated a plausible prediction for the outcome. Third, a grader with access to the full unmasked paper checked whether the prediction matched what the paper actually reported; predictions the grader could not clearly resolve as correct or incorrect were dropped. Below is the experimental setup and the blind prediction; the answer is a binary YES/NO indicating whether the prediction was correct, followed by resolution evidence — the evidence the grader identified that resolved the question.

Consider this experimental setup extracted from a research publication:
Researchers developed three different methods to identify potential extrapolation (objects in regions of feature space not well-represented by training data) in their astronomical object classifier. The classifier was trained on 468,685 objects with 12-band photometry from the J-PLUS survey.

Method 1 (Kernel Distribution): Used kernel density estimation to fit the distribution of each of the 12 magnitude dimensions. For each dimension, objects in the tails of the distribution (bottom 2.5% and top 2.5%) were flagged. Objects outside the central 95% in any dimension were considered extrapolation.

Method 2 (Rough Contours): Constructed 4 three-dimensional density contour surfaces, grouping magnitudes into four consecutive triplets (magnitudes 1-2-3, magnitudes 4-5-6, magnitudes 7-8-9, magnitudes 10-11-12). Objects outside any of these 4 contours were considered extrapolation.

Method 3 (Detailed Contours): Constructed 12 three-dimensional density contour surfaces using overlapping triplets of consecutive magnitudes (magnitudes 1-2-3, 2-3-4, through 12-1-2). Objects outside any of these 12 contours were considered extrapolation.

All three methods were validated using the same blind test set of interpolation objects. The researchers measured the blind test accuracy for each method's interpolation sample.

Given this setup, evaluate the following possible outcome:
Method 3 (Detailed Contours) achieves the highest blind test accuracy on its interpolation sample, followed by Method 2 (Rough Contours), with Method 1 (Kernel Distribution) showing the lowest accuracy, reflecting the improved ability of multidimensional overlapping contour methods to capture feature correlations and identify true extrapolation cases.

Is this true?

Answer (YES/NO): YES